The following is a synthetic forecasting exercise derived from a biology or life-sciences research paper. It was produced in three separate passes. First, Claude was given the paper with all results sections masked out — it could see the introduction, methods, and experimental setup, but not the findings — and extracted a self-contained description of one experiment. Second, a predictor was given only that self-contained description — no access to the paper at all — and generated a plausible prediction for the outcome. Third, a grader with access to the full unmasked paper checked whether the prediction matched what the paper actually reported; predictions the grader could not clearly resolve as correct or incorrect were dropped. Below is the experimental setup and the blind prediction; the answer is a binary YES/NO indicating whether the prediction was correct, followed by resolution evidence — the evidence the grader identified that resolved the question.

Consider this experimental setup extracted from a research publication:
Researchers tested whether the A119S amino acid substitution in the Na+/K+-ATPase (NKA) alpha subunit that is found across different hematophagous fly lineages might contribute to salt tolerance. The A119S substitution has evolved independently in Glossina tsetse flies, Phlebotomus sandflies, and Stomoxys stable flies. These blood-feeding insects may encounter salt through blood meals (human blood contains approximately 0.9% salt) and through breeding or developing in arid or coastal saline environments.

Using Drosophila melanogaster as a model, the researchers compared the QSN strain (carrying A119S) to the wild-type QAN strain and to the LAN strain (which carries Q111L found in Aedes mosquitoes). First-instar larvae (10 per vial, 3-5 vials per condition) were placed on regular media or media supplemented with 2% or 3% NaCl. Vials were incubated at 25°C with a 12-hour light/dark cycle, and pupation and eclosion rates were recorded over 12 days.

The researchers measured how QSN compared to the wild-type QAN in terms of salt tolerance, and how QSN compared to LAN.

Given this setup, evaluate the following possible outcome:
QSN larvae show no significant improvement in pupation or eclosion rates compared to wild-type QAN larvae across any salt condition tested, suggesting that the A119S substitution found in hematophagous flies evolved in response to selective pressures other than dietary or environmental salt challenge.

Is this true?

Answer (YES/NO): YES